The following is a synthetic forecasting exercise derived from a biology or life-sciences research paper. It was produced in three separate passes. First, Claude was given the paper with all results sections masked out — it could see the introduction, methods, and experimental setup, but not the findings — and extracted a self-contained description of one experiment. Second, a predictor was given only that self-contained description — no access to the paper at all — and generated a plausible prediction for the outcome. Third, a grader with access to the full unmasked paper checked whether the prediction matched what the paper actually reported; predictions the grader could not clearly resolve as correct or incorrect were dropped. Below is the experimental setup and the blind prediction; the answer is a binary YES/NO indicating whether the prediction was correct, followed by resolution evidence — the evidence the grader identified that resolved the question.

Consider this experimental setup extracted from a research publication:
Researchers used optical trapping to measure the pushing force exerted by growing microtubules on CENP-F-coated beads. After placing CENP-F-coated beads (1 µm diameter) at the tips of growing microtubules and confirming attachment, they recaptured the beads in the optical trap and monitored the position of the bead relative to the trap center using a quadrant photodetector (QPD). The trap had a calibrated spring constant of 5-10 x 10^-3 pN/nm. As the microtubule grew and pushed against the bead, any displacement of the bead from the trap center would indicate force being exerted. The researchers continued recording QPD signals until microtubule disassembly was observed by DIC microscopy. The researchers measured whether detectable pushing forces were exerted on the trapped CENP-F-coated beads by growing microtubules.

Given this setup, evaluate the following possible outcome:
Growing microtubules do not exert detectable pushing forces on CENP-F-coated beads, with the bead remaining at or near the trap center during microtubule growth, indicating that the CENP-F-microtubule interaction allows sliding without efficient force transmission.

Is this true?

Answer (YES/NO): YES